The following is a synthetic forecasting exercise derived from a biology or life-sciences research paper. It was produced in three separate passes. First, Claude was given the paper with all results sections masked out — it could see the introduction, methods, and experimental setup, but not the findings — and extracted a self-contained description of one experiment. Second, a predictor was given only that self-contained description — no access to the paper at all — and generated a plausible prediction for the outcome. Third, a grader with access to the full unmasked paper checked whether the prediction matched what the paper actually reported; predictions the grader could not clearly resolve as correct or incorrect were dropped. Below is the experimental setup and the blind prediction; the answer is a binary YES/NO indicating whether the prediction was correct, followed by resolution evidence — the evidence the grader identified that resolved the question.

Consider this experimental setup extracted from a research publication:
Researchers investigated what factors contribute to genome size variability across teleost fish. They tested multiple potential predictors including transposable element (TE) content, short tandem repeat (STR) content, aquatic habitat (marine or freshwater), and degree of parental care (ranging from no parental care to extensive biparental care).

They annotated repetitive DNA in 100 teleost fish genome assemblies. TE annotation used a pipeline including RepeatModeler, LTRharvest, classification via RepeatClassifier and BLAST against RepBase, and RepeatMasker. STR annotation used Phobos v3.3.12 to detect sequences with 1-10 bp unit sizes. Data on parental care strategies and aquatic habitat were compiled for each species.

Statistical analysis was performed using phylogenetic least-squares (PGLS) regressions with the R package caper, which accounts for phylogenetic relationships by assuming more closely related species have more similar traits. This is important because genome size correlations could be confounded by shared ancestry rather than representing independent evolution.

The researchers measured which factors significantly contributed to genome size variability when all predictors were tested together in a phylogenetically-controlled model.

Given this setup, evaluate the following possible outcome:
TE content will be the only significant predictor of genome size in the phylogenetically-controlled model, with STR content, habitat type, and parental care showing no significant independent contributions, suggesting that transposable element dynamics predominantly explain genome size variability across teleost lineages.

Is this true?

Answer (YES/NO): NO